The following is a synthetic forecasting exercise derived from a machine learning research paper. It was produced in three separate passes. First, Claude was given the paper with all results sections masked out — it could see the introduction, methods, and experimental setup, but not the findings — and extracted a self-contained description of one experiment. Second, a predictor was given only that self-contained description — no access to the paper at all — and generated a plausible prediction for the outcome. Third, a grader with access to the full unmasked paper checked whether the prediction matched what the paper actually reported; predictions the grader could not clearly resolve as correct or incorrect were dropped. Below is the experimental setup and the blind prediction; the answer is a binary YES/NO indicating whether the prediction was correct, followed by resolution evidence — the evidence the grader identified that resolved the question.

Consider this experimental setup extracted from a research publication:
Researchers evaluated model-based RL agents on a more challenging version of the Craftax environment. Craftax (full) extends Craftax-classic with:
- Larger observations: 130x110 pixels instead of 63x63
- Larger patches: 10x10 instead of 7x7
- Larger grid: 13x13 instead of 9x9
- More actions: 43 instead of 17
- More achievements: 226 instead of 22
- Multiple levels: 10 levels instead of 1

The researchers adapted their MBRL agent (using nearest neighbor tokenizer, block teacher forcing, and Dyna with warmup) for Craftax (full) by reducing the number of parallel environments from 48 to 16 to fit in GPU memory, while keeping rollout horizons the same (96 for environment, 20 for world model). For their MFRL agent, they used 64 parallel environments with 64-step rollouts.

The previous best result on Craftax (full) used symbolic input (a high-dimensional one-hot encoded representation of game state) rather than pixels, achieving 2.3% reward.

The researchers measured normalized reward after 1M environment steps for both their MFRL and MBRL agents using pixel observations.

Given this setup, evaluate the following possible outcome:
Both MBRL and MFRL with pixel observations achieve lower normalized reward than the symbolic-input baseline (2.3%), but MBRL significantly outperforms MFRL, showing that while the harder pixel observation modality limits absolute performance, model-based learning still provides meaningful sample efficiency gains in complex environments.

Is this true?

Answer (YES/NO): NO